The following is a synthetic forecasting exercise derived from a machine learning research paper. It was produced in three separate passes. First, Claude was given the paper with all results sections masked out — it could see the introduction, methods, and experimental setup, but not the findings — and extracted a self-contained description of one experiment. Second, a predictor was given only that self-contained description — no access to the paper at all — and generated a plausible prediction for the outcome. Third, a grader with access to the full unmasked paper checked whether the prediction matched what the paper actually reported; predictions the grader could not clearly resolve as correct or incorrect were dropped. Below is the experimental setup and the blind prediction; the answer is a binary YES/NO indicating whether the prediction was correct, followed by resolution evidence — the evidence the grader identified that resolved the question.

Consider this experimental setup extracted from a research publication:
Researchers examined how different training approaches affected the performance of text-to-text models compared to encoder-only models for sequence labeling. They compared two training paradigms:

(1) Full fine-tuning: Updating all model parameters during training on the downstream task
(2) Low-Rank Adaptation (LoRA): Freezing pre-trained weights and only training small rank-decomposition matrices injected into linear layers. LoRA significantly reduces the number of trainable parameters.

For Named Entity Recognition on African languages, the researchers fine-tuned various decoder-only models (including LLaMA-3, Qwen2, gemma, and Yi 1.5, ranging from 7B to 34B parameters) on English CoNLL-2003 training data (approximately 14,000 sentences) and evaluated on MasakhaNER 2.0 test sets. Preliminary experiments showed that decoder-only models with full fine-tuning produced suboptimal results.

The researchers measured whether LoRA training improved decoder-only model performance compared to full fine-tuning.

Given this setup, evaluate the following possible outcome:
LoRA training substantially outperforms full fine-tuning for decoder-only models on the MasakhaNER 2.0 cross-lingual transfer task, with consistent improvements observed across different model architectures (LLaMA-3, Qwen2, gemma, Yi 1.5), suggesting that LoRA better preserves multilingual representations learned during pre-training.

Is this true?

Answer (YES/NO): NO